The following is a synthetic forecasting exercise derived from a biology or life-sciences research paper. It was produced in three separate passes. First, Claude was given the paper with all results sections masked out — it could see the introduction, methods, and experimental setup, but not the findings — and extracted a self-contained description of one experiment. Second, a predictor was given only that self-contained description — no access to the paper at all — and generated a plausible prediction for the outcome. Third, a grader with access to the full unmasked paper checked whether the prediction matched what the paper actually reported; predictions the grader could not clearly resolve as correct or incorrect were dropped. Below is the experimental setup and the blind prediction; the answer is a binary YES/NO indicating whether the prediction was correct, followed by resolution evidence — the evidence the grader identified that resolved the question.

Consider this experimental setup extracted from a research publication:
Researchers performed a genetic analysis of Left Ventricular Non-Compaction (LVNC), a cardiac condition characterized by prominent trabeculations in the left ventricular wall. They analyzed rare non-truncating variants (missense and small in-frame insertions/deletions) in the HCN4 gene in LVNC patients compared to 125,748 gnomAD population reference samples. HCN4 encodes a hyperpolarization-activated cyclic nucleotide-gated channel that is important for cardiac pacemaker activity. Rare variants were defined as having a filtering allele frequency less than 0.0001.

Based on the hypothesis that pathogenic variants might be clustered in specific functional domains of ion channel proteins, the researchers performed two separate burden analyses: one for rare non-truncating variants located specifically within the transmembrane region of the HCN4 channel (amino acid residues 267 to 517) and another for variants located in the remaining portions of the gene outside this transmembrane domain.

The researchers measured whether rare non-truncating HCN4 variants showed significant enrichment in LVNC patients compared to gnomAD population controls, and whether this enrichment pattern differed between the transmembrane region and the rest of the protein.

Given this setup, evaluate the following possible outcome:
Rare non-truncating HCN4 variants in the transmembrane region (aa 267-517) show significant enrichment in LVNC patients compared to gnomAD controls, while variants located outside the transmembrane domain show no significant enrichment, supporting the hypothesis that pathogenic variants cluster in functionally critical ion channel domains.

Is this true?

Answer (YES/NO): YES